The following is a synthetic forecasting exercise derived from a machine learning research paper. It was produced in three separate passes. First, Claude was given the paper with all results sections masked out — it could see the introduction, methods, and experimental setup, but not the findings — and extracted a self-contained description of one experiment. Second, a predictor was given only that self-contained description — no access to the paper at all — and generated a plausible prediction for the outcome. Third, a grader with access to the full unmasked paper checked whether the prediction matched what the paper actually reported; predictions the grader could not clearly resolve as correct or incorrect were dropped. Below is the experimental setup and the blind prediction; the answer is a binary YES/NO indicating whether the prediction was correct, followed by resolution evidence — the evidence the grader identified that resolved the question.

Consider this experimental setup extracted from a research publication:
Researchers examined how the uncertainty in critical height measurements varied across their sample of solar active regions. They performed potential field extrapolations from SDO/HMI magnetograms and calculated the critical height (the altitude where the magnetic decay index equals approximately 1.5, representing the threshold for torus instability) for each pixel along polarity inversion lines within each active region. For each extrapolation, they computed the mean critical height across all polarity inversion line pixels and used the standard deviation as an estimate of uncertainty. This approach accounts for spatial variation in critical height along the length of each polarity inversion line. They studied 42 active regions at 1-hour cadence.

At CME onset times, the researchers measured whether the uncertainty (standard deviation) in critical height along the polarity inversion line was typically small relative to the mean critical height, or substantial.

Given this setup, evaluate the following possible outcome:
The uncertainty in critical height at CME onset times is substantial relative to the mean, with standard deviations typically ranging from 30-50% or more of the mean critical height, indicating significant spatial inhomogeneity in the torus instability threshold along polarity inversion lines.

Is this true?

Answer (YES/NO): NO